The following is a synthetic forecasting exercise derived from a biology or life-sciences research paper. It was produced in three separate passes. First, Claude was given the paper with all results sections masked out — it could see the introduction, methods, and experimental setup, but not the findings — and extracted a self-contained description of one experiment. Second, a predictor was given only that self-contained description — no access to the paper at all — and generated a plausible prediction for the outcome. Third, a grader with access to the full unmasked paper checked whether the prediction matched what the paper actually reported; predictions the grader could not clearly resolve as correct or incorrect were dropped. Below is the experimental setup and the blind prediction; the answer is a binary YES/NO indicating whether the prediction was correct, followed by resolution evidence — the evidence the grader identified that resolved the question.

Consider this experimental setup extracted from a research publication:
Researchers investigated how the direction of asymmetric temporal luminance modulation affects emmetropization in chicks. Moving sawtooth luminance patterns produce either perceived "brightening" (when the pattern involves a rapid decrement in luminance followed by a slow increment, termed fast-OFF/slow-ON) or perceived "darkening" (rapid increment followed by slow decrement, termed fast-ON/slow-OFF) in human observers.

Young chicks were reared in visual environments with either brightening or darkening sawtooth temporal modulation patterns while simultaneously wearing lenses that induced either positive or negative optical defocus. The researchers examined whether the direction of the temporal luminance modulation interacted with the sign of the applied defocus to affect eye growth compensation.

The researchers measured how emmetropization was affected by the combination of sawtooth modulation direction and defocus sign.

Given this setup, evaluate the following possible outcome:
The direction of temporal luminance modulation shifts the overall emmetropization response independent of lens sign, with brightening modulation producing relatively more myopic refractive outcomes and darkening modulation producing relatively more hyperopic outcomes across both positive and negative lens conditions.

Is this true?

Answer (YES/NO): NO